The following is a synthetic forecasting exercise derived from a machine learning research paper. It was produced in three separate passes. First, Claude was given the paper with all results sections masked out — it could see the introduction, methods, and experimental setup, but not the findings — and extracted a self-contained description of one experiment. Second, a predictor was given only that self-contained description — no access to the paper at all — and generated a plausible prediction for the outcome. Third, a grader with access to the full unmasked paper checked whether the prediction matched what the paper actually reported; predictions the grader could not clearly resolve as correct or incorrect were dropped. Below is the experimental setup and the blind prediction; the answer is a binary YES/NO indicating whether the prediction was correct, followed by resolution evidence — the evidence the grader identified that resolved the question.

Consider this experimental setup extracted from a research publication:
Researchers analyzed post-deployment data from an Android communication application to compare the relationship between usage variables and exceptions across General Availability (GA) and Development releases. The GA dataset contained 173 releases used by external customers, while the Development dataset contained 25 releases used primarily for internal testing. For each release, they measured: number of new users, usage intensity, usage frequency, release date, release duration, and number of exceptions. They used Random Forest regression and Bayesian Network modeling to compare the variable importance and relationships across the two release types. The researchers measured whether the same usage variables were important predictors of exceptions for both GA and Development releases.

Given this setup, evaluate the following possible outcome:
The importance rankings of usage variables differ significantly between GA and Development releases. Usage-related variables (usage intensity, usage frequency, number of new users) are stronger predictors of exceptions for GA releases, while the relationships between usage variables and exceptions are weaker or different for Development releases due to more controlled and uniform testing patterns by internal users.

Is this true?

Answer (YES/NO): NO